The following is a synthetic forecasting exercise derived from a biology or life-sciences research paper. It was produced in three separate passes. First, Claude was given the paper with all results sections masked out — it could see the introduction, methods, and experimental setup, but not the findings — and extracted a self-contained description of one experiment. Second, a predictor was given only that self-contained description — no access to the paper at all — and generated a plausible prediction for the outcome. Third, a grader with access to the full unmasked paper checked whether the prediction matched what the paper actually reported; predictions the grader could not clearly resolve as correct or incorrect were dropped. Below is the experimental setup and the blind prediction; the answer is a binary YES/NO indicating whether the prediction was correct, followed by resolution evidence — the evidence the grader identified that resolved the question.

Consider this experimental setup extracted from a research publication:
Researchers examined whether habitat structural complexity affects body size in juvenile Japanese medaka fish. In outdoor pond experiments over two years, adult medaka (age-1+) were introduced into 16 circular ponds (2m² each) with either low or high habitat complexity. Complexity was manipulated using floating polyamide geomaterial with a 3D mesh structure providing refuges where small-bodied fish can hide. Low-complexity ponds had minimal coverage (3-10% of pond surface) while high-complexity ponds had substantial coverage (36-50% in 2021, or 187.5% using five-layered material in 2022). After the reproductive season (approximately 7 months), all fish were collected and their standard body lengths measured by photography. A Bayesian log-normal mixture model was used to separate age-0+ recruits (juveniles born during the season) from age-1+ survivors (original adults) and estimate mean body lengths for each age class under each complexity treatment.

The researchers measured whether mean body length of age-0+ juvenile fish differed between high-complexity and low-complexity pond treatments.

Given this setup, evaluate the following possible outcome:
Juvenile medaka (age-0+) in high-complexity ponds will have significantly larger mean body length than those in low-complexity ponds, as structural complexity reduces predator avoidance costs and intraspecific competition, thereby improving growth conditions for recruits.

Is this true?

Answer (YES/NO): NO